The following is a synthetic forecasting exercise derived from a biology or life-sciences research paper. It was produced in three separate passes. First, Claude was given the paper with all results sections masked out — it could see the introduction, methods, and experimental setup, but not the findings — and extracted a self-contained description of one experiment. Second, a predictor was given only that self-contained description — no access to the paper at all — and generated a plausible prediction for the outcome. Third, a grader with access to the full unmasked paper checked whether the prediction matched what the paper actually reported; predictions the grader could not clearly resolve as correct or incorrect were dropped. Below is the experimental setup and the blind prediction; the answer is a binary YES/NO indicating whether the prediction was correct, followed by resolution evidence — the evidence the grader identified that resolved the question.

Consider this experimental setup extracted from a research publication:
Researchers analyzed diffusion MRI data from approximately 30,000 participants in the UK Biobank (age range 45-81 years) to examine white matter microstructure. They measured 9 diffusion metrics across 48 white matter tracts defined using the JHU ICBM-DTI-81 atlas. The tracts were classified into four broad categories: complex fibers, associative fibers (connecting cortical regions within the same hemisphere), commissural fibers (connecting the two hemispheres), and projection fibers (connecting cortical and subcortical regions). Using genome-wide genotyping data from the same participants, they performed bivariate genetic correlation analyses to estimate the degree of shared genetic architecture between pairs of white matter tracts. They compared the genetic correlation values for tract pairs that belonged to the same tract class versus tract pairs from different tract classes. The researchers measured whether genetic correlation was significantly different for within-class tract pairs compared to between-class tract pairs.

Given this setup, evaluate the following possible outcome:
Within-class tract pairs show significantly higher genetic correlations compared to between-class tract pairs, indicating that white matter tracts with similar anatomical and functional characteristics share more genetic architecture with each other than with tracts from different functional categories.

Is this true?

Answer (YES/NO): YES